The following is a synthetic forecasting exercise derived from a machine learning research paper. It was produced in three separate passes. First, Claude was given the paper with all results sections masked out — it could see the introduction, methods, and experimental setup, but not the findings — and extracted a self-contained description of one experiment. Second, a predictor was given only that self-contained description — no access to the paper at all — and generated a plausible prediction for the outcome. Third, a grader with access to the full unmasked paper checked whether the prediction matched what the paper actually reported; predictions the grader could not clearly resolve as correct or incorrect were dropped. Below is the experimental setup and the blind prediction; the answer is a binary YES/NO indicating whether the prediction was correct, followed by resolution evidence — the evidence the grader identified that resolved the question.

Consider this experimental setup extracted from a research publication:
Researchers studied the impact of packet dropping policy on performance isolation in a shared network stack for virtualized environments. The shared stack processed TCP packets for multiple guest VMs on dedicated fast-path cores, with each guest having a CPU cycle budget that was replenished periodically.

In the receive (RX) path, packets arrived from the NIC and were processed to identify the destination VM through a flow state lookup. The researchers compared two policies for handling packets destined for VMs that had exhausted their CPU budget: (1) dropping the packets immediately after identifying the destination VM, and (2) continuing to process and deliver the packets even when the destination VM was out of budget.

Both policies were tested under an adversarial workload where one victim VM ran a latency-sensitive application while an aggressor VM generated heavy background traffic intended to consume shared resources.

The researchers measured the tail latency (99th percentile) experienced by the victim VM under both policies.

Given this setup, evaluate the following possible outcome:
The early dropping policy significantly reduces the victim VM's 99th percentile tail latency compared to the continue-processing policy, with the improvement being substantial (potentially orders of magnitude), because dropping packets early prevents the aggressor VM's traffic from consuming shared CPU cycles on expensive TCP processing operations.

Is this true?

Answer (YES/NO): NO